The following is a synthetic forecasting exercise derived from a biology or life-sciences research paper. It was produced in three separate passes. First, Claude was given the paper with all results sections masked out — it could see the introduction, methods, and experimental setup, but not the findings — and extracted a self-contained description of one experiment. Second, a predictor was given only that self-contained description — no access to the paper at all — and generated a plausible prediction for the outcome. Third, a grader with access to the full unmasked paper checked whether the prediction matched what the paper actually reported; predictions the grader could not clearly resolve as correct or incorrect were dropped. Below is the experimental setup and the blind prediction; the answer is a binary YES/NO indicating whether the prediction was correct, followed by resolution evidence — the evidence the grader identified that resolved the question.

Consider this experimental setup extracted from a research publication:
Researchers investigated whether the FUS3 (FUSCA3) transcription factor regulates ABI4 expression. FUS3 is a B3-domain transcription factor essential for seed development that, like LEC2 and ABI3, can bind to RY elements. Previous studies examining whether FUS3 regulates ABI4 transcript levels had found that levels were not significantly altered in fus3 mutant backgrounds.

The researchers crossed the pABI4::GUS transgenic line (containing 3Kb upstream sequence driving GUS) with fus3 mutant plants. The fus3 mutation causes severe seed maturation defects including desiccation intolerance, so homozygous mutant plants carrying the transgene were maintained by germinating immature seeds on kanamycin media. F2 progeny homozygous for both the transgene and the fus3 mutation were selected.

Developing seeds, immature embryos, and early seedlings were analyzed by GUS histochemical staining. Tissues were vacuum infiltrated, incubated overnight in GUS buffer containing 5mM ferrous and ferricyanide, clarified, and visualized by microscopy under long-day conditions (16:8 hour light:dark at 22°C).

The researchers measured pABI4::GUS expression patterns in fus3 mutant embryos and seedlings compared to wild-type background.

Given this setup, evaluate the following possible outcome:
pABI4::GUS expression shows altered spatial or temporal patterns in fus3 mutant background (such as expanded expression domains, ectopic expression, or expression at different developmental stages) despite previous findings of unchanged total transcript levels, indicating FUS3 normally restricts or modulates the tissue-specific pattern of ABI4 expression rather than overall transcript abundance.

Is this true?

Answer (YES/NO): NO